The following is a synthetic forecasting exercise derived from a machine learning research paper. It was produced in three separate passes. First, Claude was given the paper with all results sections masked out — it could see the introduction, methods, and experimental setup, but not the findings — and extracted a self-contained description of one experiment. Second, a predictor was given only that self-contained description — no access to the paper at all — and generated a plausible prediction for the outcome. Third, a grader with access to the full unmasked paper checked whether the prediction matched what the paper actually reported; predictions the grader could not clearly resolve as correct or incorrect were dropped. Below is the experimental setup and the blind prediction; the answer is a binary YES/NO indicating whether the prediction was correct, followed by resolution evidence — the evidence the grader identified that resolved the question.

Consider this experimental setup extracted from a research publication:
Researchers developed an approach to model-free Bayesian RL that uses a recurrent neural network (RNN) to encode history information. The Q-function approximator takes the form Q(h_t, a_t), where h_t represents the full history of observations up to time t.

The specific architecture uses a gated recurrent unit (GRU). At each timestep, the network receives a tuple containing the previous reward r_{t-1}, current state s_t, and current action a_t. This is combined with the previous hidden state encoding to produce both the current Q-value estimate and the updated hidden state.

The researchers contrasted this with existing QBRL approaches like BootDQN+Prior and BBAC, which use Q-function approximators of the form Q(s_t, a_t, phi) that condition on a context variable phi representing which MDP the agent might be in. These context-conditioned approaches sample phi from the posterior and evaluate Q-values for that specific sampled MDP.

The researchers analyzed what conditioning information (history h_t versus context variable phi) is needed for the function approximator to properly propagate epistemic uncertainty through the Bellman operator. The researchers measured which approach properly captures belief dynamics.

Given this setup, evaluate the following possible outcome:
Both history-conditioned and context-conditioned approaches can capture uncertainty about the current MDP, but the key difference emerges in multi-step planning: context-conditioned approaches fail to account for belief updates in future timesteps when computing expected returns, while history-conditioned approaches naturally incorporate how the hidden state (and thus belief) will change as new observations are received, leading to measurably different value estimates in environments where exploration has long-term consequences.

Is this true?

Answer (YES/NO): YES